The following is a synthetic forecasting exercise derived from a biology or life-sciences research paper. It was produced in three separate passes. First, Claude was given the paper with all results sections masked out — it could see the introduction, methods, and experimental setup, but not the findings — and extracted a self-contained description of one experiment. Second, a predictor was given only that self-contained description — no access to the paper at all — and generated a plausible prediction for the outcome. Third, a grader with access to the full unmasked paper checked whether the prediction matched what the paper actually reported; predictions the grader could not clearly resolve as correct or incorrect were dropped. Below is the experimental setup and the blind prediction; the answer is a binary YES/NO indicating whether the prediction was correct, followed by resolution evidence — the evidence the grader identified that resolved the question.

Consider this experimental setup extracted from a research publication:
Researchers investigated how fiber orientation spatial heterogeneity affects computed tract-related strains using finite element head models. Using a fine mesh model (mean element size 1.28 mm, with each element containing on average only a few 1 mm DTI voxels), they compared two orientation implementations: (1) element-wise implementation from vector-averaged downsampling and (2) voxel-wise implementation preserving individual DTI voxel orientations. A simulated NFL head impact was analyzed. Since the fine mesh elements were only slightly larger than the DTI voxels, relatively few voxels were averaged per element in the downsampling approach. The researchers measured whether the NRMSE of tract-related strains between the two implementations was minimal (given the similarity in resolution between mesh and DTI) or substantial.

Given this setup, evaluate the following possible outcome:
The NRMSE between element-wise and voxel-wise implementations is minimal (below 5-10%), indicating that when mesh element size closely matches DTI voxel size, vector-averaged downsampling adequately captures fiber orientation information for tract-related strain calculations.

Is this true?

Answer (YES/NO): YES